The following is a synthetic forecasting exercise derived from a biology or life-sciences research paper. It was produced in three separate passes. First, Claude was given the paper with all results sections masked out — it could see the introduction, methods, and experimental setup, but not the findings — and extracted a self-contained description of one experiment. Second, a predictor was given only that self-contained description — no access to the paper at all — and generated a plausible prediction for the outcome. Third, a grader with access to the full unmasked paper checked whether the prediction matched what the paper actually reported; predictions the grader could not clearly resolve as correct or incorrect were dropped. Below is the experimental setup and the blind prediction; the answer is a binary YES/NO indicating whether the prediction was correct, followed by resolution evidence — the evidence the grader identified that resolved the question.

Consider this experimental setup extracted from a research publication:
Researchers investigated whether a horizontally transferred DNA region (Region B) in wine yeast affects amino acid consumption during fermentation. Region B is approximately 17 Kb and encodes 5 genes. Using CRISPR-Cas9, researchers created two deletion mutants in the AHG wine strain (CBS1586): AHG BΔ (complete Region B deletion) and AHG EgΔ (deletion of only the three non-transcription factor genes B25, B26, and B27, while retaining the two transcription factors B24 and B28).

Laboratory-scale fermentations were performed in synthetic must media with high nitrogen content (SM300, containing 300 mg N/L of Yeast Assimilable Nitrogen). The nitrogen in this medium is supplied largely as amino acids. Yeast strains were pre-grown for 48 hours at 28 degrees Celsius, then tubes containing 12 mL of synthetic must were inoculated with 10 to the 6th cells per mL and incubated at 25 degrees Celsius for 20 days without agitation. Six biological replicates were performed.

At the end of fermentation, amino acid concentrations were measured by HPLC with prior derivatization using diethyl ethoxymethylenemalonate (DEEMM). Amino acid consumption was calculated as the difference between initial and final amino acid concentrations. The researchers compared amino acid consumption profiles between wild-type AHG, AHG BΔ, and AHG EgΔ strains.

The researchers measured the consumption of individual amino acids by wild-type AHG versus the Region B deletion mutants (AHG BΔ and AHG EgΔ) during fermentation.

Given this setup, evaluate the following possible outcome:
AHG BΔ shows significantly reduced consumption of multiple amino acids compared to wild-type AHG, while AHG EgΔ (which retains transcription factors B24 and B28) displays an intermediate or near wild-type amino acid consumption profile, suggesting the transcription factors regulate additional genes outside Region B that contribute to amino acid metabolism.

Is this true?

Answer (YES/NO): NO